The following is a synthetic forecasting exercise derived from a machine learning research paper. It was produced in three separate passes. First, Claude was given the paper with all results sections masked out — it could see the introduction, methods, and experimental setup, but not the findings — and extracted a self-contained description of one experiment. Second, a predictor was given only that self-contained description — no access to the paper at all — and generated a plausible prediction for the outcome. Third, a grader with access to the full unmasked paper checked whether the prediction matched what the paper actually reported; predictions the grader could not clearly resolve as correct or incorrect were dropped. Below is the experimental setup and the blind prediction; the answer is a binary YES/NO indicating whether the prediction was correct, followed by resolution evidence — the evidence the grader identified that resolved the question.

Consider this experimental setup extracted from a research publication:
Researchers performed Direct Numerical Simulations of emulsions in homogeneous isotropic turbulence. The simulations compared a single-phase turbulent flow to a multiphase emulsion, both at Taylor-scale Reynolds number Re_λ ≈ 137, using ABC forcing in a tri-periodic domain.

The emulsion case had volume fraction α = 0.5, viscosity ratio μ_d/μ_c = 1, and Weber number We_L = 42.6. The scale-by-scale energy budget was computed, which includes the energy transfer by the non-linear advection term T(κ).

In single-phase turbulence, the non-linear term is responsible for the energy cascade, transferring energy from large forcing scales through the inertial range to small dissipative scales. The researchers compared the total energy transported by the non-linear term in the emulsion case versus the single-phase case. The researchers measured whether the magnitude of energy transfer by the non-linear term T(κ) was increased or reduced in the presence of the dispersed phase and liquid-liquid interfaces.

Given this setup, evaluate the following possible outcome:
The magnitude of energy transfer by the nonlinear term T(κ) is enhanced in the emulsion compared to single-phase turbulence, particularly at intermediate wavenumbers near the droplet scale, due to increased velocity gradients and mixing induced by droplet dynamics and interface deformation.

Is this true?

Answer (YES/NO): NO